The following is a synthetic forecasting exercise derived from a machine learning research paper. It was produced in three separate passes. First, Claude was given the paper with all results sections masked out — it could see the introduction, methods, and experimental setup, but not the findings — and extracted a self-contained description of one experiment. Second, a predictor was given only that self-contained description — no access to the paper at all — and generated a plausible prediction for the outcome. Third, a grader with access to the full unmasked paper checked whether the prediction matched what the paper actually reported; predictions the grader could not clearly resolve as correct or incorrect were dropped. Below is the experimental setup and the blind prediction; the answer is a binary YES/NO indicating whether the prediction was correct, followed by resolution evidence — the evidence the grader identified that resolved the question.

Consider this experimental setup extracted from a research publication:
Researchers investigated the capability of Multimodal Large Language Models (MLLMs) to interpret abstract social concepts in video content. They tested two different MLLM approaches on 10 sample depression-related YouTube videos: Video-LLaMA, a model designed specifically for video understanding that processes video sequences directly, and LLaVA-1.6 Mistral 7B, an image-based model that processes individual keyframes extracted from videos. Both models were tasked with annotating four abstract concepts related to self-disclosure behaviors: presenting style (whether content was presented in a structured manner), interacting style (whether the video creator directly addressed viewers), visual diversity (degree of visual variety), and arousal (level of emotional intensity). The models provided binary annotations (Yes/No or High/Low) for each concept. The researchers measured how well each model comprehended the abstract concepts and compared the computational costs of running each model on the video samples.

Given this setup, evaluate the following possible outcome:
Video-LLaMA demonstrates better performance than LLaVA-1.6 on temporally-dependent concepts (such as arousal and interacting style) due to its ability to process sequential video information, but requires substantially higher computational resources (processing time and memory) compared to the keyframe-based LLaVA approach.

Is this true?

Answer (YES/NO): NO